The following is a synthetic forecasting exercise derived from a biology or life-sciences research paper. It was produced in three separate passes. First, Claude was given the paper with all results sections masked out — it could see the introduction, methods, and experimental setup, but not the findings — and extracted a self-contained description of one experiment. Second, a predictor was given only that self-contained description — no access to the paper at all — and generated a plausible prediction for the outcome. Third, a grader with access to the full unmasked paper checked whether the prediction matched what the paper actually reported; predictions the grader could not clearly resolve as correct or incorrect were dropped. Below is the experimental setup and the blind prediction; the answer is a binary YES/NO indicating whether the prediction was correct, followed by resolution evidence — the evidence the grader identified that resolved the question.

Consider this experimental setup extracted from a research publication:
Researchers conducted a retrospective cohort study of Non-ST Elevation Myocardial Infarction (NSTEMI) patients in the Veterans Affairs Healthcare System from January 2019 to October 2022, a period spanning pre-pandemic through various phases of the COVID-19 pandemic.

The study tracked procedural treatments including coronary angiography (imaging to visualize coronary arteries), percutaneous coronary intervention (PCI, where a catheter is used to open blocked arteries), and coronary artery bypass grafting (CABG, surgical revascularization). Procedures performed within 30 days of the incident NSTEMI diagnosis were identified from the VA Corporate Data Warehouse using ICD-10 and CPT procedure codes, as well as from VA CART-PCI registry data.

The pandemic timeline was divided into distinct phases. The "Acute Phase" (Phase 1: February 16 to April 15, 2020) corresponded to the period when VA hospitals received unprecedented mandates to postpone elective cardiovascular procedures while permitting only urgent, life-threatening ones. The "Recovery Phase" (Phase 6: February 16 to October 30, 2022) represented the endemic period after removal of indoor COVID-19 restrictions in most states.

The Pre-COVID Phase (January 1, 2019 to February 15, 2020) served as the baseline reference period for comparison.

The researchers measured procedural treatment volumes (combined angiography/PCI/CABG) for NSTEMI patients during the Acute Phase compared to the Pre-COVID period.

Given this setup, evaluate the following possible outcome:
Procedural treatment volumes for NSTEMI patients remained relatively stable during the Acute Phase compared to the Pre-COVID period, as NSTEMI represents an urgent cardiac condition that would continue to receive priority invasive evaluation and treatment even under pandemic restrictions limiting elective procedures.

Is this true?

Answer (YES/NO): NO